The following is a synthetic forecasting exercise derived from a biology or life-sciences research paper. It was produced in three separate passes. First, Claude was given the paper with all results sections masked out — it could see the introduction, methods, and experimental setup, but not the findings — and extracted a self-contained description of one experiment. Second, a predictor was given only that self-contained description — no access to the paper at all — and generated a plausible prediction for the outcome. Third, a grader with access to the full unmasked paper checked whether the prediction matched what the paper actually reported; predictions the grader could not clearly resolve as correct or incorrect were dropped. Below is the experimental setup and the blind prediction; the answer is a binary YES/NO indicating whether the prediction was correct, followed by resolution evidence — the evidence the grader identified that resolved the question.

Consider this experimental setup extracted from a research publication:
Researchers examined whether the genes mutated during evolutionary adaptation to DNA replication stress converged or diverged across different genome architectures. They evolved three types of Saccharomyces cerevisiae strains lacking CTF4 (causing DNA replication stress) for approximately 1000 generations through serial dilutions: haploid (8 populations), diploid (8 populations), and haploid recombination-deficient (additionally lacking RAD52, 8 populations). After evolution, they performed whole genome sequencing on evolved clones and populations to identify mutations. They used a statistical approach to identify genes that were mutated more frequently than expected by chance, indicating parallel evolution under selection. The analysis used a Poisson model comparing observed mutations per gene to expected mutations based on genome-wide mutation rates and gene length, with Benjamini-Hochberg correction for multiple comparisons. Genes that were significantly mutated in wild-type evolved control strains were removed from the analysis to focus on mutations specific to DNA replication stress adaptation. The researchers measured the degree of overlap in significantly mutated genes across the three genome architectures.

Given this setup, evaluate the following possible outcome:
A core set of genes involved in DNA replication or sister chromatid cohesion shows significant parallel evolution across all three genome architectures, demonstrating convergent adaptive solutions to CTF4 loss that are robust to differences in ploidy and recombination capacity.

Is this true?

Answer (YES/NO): YES